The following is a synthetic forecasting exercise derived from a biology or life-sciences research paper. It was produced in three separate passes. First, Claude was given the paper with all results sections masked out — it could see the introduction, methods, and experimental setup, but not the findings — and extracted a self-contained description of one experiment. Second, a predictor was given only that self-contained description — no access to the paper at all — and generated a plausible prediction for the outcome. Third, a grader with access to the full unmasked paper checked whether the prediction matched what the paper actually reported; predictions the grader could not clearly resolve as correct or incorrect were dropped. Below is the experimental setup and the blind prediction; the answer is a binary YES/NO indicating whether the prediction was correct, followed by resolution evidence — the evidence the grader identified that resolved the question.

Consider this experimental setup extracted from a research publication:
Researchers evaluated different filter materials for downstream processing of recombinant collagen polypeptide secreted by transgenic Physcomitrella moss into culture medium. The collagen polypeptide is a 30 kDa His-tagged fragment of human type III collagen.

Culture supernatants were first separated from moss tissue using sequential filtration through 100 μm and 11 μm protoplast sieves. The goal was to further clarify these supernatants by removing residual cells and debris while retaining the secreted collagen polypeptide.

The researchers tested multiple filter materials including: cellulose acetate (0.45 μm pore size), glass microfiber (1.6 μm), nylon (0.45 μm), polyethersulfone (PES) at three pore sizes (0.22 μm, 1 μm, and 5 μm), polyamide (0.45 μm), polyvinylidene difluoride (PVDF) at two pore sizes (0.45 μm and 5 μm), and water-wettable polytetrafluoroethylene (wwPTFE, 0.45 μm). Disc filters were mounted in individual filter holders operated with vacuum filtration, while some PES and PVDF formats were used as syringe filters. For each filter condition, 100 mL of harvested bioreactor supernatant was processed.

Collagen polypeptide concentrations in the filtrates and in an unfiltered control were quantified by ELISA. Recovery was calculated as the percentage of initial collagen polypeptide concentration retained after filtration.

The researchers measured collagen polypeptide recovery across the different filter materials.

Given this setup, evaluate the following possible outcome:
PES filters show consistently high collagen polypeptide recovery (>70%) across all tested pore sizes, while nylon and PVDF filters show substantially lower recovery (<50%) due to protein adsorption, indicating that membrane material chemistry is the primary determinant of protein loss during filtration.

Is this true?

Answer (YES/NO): NO